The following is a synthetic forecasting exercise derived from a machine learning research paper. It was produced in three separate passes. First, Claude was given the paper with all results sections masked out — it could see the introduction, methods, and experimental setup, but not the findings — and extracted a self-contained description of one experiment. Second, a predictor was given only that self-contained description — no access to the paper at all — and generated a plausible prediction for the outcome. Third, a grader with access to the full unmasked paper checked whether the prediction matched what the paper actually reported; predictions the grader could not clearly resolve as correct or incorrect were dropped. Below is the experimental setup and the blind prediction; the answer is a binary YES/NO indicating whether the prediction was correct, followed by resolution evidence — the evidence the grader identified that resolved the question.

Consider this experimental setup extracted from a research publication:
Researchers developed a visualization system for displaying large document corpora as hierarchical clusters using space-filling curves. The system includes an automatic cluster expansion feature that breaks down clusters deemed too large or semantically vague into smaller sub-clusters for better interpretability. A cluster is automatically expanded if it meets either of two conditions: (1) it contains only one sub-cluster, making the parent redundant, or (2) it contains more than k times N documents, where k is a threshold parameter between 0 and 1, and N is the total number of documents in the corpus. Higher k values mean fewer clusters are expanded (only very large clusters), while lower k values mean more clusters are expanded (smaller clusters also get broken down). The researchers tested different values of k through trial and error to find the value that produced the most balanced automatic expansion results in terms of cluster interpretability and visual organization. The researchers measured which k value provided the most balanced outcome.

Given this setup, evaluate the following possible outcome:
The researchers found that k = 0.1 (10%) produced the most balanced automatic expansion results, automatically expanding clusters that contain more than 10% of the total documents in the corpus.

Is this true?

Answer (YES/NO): NO